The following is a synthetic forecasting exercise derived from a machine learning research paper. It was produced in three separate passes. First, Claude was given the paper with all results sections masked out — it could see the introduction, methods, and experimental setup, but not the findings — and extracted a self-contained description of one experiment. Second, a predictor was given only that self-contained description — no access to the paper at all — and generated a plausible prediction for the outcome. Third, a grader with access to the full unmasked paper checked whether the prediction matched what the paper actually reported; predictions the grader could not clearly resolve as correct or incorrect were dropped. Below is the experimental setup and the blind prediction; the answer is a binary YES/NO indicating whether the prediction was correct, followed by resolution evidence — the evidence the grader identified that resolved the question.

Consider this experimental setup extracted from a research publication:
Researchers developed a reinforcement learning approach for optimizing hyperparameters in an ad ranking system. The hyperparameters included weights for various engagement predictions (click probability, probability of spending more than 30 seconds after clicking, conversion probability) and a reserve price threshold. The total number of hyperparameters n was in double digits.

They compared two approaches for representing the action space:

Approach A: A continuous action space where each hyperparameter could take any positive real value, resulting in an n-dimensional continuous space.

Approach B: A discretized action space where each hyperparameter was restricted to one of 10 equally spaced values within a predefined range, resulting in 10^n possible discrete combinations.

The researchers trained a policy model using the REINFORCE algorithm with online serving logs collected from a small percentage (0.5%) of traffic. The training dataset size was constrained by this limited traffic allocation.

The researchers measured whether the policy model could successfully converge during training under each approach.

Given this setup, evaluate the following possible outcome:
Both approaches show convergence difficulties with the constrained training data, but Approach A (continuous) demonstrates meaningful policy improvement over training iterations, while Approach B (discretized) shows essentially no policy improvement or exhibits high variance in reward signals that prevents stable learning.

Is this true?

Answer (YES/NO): NO